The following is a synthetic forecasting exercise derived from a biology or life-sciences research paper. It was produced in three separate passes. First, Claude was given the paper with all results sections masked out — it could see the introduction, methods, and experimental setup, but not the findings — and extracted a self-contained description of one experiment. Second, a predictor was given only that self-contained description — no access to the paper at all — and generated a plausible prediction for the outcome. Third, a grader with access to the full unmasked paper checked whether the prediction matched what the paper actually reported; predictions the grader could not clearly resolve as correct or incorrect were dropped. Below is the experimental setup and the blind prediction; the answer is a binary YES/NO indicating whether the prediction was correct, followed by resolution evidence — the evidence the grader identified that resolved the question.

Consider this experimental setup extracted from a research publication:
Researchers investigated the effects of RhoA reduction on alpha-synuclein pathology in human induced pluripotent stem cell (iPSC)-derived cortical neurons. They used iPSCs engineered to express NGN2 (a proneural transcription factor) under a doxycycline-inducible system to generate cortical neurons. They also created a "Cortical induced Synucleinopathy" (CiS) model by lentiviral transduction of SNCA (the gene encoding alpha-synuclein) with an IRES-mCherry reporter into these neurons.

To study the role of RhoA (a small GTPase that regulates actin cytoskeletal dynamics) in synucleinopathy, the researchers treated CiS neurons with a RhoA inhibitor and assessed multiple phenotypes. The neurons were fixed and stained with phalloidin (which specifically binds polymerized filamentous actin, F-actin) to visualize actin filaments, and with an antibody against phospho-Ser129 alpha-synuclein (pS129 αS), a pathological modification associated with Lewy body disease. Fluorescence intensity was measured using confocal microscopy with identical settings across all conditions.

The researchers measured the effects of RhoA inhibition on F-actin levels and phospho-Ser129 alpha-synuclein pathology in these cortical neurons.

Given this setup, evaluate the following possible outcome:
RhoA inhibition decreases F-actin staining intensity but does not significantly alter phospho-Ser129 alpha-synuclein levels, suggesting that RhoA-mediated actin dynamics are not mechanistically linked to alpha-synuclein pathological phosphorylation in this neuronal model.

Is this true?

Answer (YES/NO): NO